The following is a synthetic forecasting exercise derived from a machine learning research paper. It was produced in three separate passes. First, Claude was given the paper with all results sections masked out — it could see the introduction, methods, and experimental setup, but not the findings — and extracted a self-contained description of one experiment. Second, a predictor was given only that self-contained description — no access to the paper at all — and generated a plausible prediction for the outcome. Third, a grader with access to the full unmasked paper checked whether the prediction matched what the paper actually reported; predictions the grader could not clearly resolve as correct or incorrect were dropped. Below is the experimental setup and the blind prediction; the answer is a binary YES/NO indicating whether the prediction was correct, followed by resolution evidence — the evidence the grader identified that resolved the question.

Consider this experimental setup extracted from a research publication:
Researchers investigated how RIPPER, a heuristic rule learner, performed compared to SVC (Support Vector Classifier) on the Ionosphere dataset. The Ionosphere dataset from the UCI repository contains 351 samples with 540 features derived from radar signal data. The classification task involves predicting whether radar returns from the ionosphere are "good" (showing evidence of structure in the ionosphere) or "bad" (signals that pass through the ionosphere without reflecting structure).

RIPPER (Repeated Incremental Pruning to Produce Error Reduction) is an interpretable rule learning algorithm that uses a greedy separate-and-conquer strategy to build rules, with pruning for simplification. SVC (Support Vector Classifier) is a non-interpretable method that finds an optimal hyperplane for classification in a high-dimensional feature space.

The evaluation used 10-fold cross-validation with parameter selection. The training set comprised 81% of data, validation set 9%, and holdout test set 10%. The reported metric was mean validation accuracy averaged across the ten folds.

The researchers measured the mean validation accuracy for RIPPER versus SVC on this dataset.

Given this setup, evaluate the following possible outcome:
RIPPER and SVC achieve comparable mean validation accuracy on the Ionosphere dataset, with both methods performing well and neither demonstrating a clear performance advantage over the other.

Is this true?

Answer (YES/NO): NO